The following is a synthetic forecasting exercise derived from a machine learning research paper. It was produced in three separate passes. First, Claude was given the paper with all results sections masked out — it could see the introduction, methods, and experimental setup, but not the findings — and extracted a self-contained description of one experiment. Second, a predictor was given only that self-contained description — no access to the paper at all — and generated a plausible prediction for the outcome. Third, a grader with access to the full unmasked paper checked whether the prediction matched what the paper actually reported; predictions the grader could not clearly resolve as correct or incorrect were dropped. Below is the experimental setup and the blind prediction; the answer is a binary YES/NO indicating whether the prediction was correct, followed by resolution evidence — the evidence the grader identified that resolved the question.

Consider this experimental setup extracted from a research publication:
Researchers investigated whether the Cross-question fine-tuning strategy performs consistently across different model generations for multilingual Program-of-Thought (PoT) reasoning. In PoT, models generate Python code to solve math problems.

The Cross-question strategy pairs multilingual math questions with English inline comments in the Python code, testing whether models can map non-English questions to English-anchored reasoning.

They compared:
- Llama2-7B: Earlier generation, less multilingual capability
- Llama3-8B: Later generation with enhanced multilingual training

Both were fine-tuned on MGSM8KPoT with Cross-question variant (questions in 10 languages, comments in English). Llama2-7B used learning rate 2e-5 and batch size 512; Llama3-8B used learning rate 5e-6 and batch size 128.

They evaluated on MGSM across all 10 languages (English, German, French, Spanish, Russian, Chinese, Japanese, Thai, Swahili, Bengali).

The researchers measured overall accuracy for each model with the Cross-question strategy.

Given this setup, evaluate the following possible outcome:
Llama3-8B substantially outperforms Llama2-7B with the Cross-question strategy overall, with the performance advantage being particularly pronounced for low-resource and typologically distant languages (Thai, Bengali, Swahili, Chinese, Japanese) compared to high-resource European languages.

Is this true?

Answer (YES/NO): NO